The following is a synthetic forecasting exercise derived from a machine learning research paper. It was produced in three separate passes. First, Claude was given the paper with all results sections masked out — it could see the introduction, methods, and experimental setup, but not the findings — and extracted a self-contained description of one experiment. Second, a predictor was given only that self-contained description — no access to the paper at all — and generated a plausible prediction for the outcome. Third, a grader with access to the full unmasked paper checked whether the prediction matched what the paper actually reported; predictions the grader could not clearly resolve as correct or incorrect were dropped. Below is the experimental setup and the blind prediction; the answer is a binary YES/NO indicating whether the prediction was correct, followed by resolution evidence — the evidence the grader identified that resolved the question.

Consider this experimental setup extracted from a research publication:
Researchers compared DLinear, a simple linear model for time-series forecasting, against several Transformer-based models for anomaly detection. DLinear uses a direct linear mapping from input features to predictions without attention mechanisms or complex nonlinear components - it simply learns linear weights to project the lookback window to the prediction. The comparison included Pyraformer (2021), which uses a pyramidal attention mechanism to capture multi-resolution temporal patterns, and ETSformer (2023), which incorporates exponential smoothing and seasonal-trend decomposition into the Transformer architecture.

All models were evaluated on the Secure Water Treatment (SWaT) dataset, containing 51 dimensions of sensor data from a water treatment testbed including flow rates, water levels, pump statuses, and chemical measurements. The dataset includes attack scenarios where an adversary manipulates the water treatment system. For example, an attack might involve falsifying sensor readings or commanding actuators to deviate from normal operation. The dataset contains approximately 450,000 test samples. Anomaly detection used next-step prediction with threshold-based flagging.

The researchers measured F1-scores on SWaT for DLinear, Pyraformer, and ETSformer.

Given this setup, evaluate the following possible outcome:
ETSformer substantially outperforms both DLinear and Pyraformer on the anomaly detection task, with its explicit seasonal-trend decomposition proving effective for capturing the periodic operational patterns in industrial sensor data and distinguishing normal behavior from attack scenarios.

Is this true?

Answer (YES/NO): NO